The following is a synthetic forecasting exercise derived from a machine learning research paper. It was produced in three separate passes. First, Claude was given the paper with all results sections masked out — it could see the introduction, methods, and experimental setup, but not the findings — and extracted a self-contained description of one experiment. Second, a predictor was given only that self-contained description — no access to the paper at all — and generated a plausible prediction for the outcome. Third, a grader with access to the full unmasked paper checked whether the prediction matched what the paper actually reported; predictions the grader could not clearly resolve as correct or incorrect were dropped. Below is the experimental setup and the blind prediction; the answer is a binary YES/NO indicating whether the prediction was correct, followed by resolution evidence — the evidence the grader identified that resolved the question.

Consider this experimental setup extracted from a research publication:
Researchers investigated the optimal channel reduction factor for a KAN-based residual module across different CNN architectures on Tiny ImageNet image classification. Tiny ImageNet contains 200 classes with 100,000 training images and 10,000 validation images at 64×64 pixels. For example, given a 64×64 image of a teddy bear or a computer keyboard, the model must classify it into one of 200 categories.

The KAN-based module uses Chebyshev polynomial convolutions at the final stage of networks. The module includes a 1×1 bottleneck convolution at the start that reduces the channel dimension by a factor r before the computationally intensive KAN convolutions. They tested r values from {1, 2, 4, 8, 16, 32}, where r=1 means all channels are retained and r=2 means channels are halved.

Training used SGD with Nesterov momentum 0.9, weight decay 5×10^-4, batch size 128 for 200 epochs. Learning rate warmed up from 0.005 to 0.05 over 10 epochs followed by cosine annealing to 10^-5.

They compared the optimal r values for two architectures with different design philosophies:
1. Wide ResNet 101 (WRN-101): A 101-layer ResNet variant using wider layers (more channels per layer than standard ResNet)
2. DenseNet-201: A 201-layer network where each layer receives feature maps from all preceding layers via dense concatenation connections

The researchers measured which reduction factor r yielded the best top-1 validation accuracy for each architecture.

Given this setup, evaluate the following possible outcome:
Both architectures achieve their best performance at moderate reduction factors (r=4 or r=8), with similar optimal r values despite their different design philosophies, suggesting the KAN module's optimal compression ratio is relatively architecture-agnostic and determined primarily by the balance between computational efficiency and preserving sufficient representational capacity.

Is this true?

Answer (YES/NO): NO